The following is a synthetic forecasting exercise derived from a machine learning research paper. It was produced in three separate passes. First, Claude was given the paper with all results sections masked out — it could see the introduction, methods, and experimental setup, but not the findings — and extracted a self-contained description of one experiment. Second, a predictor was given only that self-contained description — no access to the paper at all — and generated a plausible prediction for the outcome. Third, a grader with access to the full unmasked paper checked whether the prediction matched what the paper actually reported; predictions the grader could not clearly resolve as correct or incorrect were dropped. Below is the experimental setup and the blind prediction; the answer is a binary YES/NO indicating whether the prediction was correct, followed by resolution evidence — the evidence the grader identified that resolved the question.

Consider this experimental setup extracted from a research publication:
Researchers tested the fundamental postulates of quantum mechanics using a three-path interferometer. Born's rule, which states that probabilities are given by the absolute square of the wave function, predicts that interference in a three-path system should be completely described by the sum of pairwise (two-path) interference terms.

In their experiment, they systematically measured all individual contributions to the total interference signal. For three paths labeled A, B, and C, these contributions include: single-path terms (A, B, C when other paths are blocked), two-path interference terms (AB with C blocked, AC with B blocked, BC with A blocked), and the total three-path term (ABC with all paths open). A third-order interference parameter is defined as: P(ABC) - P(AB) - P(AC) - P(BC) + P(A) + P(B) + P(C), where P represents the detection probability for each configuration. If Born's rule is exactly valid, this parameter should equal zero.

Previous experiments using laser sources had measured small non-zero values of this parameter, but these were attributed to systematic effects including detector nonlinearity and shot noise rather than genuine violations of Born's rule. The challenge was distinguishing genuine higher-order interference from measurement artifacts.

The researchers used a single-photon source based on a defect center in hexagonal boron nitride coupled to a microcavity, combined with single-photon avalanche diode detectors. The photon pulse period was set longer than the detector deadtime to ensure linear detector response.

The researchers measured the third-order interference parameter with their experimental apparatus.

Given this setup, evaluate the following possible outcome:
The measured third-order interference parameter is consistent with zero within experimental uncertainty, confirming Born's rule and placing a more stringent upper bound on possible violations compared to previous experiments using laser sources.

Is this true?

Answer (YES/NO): YES